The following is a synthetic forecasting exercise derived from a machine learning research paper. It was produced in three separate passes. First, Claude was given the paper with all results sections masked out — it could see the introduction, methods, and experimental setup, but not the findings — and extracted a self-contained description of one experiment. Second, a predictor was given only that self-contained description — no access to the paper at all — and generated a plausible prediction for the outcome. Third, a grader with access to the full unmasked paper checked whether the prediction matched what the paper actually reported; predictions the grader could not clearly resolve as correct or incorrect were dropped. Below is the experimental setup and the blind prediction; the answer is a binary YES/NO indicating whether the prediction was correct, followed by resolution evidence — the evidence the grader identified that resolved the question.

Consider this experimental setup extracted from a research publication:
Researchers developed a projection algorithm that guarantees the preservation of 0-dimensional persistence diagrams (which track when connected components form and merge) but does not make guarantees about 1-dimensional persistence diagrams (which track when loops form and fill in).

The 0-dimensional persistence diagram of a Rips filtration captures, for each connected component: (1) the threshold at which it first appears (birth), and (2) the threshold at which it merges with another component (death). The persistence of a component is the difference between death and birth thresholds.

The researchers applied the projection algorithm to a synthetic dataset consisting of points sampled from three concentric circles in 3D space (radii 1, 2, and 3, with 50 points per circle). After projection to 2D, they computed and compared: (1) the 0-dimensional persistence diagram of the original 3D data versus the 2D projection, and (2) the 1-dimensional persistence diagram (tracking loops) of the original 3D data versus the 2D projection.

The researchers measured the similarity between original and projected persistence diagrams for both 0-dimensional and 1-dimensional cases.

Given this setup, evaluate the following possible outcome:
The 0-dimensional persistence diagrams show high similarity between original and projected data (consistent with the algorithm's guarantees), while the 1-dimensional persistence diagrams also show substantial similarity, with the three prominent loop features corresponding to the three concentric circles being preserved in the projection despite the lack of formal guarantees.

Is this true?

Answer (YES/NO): NO